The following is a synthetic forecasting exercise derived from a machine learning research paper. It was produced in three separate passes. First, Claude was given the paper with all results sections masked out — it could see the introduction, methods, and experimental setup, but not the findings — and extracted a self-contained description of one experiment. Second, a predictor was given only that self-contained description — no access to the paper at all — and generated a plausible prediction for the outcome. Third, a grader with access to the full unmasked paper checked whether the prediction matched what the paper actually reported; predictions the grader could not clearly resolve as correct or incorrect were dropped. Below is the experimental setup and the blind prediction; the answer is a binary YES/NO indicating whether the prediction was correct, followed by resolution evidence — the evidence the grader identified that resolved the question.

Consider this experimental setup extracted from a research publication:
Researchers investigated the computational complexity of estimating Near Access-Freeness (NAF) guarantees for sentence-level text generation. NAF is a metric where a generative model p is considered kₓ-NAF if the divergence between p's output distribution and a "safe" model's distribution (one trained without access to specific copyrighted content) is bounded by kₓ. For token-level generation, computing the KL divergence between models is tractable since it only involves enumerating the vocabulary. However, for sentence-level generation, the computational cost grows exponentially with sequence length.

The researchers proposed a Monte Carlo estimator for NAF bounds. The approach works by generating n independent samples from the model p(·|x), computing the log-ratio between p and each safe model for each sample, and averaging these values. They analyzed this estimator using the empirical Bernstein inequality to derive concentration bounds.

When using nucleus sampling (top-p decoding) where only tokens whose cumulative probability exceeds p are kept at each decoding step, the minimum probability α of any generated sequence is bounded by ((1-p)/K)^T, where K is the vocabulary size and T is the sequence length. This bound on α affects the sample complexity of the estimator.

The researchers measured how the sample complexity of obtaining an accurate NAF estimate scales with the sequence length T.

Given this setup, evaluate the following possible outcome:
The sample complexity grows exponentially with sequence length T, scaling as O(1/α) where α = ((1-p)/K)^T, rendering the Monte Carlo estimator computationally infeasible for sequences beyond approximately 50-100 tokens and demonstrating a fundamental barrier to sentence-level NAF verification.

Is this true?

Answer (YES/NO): NO